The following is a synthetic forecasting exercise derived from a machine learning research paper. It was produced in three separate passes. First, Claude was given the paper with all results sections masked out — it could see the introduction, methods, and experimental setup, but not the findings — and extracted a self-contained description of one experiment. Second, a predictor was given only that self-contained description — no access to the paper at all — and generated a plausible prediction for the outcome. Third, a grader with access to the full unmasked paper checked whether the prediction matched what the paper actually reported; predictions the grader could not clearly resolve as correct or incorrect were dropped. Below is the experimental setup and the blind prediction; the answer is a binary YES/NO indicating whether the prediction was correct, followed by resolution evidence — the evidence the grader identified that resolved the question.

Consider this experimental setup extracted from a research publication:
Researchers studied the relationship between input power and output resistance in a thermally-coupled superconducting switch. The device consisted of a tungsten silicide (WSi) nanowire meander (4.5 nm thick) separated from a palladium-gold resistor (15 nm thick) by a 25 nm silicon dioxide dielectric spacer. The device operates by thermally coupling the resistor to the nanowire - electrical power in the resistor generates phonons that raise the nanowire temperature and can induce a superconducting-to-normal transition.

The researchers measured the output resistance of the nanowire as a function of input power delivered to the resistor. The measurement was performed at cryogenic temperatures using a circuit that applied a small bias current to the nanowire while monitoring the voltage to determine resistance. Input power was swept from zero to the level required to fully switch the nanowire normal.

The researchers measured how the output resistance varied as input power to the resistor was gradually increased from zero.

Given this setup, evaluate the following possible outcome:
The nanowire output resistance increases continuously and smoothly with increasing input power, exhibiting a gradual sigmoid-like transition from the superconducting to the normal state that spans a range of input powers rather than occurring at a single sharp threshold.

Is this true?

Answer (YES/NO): NO